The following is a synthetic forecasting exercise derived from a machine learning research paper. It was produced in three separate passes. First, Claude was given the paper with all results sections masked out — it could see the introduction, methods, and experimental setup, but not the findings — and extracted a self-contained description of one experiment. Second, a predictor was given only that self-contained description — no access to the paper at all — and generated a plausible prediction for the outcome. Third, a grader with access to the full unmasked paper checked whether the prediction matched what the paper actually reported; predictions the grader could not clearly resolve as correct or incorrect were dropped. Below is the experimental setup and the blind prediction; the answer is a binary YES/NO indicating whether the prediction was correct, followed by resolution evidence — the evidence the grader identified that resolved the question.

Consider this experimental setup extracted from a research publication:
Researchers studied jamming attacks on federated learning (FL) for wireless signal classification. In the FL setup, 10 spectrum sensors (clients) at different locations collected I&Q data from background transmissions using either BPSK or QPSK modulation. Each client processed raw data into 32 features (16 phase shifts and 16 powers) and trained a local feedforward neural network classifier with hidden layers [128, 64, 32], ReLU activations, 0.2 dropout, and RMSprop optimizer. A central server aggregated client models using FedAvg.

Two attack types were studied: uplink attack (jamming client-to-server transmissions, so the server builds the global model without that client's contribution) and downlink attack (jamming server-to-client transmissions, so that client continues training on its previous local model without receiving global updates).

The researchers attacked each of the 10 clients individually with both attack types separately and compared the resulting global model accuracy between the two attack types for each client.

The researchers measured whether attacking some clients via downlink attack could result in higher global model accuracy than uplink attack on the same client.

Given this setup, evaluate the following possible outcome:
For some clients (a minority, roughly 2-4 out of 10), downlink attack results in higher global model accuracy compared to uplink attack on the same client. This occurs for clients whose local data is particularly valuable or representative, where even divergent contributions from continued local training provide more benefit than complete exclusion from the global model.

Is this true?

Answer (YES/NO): NO